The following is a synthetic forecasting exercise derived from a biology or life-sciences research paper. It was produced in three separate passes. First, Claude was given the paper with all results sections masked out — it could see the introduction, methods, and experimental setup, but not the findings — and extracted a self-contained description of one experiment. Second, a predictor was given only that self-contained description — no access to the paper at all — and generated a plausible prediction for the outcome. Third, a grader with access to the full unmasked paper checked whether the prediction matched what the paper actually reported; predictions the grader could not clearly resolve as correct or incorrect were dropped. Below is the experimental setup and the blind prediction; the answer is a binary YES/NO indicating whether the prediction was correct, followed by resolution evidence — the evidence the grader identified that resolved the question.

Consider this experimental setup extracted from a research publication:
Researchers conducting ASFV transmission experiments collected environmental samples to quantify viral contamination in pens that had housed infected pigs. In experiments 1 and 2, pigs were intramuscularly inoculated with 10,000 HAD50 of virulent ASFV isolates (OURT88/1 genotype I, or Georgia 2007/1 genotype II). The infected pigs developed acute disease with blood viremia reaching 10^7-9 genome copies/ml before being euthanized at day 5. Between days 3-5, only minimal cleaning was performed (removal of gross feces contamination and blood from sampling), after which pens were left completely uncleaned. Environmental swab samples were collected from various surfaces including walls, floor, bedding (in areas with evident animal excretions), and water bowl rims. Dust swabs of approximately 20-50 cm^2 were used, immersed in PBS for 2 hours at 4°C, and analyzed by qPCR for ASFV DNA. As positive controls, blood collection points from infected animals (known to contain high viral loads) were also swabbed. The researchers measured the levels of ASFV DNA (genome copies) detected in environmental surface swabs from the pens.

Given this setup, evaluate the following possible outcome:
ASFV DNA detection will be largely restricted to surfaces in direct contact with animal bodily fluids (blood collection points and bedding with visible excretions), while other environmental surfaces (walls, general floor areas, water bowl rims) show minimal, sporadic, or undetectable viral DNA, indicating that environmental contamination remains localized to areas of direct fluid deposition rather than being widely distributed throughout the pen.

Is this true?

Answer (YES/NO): YES